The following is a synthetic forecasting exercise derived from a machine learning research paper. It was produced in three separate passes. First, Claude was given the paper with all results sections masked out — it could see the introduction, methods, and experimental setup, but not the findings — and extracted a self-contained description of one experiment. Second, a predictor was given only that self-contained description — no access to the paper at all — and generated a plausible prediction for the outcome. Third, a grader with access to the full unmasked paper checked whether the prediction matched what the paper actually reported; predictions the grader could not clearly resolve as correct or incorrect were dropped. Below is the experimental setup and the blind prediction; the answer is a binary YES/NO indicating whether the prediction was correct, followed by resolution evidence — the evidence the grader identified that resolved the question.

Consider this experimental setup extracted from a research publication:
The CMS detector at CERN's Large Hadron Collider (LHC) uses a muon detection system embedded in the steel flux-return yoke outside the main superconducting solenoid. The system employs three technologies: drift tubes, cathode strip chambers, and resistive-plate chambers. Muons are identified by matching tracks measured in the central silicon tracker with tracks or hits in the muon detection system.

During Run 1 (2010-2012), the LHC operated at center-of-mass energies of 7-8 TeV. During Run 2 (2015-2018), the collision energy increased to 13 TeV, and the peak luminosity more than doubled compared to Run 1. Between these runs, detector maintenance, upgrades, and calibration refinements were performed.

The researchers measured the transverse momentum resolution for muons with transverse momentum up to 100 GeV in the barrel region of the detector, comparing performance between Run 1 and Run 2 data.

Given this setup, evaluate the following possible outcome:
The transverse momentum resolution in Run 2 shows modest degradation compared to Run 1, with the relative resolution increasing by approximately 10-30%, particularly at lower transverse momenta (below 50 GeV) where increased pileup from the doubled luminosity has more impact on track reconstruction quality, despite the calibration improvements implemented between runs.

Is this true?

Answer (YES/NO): NO